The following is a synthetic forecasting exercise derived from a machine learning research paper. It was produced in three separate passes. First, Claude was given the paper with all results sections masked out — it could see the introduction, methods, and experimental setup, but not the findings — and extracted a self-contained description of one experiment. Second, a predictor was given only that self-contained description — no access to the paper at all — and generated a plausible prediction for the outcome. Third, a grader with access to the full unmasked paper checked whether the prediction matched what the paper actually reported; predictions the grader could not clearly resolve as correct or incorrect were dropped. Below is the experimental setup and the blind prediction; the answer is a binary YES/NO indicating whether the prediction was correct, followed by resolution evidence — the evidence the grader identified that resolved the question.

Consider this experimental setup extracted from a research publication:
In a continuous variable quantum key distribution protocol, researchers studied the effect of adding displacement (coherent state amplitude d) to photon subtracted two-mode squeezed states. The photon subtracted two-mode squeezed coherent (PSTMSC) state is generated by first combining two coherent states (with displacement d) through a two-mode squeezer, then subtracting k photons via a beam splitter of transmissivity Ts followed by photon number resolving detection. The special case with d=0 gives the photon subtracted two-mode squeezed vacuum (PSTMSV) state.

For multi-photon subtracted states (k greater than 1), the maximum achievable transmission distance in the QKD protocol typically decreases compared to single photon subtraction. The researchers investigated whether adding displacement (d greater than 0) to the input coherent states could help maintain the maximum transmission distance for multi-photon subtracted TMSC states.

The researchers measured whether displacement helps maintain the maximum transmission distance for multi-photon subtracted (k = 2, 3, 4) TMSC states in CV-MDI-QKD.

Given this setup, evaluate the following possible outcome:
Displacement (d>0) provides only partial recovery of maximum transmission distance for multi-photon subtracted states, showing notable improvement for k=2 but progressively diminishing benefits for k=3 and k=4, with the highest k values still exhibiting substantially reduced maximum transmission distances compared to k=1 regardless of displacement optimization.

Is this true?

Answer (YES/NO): NO